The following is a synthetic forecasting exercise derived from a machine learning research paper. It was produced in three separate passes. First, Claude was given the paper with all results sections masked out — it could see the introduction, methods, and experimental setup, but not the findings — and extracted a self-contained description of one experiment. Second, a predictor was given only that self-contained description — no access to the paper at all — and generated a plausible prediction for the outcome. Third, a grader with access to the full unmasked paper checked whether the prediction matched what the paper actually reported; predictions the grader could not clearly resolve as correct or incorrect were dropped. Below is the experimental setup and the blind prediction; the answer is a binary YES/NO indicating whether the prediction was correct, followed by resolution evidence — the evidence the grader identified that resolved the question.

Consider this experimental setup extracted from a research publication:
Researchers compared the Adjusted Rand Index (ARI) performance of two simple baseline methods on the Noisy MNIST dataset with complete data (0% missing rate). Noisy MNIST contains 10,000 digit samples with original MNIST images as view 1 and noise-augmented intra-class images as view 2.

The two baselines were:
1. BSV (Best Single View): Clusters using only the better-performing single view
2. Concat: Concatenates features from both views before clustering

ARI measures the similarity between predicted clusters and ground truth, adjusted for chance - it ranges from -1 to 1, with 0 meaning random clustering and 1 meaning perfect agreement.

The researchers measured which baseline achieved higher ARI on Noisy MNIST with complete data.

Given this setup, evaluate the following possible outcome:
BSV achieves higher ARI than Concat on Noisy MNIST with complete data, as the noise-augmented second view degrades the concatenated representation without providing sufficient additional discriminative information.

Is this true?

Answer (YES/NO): YES